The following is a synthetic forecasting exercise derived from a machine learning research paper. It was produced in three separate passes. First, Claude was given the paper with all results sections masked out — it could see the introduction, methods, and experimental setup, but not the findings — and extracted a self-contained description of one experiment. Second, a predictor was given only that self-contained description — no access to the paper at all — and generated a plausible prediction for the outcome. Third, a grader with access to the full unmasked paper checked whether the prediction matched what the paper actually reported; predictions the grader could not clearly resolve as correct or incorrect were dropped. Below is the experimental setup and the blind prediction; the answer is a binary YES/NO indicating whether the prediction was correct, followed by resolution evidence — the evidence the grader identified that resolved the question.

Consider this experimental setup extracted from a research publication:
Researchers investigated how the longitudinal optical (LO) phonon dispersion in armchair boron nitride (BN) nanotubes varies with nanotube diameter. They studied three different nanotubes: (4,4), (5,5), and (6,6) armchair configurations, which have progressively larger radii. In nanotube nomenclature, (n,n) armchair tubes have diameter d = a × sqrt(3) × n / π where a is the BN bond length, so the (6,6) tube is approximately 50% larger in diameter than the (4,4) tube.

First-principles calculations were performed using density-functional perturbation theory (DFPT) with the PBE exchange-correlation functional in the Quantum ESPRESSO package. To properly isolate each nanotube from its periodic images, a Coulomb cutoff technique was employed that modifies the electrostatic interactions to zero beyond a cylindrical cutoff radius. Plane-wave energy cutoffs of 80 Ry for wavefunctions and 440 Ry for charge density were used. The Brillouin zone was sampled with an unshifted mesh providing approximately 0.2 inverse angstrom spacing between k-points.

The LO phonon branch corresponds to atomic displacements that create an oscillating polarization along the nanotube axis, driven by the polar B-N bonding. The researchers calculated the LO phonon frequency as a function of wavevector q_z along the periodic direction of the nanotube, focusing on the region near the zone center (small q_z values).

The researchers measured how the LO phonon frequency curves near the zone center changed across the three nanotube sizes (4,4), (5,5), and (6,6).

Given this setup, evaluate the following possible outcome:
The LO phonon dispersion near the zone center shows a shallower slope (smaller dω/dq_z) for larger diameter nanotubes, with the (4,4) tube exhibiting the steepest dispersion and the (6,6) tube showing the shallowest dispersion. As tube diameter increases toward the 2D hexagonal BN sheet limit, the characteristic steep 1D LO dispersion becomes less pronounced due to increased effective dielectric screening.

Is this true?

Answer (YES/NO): NO